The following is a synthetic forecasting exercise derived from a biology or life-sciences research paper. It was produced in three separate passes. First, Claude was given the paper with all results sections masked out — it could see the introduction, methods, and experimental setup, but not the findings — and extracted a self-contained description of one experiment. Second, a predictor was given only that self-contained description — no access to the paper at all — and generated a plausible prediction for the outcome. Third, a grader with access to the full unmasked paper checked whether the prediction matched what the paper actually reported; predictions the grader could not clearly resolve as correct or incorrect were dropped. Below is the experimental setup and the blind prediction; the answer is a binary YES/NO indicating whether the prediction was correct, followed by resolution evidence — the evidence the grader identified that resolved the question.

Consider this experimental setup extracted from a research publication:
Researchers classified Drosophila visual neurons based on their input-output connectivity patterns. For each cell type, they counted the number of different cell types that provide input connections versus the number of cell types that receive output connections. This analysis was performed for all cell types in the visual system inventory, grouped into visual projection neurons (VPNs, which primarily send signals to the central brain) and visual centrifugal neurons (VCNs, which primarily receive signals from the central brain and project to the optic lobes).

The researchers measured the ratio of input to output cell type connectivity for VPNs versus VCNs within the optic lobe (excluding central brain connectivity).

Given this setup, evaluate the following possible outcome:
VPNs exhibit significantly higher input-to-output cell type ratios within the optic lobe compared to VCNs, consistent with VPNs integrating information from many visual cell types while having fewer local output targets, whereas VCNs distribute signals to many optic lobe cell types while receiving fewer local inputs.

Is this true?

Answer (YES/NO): YES